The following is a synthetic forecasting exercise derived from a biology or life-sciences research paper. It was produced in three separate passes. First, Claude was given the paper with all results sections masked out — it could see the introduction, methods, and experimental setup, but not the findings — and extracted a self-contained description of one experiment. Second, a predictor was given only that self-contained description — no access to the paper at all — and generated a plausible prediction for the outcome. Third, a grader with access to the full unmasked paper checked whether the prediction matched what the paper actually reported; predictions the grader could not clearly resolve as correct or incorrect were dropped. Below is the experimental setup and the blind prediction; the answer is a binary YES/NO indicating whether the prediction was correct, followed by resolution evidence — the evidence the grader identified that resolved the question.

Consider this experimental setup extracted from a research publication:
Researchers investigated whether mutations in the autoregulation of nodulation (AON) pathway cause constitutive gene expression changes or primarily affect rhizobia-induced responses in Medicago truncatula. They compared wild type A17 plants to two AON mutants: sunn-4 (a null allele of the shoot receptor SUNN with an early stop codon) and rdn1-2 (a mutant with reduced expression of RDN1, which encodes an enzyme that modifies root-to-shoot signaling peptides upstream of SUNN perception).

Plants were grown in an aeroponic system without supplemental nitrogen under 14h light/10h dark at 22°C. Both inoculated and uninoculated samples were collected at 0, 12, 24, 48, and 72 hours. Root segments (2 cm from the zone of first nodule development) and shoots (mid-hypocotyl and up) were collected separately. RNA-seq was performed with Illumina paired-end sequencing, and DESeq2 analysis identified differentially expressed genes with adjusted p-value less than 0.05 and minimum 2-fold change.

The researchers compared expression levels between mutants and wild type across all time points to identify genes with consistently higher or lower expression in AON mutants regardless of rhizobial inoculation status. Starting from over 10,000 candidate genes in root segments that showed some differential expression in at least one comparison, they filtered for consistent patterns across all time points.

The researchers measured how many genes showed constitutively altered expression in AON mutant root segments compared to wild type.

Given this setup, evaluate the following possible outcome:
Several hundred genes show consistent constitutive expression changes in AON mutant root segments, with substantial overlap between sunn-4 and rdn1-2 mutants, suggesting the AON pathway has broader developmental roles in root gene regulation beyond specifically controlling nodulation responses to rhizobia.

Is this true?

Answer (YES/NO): NO